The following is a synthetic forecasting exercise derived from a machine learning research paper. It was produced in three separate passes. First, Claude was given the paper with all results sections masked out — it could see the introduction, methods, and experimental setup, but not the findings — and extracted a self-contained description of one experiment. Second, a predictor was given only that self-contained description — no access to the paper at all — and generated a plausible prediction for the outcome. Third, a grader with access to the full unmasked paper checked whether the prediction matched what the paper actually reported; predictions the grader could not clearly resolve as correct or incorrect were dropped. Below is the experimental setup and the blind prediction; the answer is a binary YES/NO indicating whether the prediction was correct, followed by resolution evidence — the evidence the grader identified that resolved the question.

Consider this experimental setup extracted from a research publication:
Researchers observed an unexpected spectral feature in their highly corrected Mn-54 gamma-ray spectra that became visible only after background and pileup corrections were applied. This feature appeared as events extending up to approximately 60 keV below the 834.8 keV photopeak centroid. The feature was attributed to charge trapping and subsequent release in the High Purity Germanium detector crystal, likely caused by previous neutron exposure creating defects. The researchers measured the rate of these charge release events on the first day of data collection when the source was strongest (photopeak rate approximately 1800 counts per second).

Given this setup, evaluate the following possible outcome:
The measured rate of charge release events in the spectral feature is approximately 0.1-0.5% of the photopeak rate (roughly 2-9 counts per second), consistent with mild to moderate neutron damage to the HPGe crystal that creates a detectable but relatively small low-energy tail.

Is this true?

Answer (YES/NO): YES